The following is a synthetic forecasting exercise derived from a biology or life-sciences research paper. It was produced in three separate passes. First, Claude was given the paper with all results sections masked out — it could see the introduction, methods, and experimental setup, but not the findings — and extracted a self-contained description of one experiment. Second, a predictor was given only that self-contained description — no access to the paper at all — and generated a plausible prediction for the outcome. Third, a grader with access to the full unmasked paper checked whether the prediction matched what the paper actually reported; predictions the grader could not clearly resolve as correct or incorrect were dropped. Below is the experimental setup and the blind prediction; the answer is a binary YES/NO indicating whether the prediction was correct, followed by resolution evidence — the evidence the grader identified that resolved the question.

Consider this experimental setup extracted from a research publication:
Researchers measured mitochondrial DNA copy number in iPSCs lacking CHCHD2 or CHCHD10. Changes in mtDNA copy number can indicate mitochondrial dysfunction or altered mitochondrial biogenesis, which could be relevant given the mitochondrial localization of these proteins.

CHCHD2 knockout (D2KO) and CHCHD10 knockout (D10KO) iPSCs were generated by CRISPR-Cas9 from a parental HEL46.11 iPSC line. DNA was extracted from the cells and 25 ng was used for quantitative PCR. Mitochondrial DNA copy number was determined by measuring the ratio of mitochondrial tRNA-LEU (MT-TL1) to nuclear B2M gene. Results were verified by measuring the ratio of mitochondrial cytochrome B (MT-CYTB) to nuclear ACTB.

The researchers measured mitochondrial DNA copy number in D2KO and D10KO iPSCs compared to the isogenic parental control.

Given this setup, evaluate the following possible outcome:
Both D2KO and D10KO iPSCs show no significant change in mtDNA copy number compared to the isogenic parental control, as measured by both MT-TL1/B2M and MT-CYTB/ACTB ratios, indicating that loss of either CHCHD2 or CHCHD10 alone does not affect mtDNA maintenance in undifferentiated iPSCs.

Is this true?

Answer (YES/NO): YES